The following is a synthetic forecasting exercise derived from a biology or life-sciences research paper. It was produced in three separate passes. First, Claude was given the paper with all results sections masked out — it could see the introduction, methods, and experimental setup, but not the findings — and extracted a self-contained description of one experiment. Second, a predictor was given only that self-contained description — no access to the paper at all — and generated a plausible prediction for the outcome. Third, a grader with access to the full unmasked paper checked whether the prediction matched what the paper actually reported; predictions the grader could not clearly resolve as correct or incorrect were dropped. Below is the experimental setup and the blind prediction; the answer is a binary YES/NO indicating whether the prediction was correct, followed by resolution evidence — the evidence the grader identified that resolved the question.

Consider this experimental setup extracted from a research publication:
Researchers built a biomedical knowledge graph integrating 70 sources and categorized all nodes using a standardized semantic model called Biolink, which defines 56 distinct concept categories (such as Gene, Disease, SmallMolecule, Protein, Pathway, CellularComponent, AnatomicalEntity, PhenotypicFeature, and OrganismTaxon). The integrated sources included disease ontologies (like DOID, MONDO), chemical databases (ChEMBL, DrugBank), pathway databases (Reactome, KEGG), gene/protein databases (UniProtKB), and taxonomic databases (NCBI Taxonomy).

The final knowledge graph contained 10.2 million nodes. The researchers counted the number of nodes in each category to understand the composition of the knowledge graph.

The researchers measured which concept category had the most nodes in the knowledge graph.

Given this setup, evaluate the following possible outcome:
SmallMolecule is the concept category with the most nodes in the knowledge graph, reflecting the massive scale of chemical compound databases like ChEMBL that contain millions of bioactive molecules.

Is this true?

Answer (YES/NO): NO